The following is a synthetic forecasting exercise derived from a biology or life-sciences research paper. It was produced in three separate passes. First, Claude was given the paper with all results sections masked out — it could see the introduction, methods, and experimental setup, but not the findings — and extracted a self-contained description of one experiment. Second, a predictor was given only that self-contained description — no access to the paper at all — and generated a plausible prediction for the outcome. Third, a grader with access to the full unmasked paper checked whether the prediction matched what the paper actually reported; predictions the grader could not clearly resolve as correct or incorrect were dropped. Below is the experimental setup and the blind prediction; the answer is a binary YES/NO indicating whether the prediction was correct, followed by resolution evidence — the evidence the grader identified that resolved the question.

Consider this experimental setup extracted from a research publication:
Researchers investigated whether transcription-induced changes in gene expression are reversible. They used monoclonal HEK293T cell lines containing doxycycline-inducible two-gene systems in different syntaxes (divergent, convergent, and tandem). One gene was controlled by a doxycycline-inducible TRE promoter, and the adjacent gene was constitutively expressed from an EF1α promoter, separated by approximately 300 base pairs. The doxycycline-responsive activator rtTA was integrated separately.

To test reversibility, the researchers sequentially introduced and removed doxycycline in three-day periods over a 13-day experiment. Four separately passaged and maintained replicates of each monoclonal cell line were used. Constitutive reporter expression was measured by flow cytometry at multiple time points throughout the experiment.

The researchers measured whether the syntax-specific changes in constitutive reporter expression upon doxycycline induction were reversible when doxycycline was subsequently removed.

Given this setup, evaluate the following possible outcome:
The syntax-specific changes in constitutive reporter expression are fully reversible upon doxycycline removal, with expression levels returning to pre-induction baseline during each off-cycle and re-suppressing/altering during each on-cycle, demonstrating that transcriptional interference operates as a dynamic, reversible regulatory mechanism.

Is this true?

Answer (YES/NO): YES